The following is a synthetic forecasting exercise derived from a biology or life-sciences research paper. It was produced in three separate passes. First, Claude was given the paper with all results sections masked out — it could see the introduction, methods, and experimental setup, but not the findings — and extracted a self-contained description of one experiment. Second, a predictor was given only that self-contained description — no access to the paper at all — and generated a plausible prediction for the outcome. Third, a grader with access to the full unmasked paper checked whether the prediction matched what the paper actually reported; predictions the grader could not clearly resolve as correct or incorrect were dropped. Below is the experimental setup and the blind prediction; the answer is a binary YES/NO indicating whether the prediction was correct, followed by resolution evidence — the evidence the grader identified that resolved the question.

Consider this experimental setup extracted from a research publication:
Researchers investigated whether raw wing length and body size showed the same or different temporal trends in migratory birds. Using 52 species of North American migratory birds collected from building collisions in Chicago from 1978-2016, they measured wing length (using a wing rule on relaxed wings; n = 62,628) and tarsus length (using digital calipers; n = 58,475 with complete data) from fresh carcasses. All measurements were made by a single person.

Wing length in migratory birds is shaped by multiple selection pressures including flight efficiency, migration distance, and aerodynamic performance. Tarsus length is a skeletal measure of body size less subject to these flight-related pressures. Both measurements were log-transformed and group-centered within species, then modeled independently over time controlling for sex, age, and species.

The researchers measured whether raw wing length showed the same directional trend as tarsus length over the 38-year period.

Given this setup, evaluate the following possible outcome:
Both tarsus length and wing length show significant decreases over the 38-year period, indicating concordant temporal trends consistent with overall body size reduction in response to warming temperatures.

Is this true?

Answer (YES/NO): NO